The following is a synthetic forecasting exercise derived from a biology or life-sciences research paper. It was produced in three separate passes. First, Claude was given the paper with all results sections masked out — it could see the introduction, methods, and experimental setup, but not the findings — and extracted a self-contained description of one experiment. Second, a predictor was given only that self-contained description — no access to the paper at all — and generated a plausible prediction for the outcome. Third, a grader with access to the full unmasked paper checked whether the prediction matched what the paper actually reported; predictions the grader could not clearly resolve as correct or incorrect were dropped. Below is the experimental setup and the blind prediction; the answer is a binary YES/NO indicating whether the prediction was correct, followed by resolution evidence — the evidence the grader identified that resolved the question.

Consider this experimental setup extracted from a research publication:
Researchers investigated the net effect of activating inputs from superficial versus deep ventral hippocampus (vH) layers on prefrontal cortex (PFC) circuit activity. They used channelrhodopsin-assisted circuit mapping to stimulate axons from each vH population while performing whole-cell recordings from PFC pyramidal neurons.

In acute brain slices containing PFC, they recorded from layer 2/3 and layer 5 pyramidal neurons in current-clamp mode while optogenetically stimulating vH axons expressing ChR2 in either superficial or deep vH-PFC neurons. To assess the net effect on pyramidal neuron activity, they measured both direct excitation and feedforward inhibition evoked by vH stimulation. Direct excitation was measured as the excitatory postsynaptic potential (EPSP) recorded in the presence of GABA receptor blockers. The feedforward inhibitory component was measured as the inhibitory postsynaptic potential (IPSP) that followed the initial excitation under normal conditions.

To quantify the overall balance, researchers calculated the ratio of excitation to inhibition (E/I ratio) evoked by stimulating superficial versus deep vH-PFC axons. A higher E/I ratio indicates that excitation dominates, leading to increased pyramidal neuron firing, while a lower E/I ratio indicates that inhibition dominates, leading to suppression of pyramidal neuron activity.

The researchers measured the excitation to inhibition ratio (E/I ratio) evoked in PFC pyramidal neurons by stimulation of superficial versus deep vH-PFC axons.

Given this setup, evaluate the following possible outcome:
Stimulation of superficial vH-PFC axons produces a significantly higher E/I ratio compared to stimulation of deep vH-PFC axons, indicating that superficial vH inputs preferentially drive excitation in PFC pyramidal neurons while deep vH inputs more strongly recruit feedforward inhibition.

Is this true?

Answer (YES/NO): NO